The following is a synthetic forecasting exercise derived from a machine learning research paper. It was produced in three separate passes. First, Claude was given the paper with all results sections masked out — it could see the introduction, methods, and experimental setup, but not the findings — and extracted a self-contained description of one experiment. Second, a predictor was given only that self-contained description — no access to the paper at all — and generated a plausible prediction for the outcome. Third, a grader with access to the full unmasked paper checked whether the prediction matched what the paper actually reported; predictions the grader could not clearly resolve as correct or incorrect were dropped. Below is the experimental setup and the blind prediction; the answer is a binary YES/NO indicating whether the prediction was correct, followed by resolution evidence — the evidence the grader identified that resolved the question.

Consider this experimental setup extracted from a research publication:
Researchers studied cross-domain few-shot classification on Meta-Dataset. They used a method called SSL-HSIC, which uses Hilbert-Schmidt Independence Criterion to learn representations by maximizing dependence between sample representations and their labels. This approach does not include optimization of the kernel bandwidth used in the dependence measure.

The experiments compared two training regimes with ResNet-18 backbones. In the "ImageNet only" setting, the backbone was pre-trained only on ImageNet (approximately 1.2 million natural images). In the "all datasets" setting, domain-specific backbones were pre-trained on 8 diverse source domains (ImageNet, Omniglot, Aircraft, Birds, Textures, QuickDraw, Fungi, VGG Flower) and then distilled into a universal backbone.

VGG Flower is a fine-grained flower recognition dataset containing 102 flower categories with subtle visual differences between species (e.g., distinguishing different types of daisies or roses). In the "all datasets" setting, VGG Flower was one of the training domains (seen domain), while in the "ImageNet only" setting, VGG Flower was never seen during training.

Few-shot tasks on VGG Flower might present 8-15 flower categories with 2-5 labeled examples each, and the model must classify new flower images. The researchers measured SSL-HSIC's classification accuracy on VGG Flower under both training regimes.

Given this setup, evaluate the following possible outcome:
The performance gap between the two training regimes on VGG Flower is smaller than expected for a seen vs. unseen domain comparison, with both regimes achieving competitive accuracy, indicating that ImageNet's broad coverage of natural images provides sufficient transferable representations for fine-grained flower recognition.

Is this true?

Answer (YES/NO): YES